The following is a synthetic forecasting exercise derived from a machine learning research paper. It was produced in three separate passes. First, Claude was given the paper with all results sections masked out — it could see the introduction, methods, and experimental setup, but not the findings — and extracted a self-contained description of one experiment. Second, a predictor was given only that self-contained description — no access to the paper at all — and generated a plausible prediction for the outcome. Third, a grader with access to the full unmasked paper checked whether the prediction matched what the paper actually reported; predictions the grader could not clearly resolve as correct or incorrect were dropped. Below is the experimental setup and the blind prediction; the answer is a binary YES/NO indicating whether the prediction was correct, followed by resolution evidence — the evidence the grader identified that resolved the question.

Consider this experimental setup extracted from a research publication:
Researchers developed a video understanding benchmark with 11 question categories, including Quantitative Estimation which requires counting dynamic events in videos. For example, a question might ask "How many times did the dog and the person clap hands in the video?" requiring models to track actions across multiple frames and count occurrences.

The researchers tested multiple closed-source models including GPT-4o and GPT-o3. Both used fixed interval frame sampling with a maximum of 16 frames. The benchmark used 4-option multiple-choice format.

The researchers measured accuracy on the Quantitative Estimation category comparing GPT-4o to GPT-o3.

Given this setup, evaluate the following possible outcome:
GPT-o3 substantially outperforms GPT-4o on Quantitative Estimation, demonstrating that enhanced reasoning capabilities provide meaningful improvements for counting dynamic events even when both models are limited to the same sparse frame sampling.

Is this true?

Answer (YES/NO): YES